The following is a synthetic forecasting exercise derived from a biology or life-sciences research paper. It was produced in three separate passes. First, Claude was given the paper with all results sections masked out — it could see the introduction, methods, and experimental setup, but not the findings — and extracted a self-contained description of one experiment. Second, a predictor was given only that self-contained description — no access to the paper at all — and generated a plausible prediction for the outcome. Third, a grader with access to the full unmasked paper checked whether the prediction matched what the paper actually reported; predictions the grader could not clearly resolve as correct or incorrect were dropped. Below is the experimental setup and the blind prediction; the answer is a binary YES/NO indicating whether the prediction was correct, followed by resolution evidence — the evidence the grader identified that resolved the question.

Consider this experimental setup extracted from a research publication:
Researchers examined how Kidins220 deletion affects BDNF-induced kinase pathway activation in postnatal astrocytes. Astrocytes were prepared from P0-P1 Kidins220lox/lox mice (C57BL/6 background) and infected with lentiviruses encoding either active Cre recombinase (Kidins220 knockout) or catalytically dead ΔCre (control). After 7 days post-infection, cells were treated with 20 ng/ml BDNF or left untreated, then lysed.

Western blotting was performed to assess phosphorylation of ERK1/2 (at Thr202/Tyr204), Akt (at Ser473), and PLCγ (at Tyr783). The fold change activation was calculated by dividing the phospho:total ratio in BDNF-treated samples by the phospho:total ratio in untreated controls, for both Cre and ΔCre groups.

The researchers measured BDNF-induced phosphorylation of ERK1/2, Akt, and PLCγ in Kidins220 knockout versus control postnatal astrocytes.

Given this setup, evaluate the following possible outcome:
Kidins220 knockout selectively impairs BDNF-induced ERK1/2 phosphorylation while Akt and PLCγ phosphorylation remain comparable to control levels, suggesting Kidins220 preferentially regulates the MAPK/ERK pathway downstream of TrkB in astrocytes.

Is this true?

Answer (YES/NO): NO